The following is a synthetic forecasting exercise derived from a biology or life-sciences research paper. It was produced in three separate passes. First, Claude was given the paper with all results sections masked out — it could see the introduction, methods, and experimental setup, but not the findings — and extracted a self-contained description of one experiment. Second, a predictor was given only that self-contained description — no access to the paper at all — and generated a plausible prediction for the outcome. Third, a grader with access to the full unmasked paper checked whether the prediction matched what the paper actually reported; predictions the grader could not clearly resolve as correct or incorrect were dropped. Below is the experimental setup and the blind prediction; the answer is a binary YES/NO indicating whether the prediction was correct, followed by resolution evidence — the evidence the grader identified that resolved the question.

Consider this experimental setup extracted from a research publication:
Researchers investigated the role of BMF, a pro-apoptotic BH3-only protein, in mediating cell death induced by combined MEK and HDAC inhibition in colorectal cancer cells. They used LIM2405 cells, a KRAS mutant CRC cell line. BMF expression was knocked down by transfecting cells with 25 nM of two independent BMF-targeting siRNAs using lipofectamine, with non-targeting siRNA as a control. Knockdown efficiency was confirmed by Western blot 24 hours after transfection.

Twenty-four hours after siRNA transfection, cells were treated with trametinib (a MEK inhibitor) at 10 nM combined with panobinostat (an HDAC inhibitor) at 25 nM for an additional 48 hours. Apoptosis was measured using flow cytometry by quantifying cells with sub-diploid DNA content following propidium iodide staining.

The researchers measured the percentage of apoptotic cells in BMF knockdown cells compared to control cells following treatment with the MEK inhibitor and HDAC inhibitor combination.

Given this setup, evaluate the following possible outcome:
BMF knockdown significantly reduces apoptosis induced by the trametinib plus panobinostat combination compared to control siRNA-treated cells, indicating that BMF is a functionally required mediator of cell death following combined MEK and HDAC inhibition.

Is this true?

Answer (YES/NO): YES